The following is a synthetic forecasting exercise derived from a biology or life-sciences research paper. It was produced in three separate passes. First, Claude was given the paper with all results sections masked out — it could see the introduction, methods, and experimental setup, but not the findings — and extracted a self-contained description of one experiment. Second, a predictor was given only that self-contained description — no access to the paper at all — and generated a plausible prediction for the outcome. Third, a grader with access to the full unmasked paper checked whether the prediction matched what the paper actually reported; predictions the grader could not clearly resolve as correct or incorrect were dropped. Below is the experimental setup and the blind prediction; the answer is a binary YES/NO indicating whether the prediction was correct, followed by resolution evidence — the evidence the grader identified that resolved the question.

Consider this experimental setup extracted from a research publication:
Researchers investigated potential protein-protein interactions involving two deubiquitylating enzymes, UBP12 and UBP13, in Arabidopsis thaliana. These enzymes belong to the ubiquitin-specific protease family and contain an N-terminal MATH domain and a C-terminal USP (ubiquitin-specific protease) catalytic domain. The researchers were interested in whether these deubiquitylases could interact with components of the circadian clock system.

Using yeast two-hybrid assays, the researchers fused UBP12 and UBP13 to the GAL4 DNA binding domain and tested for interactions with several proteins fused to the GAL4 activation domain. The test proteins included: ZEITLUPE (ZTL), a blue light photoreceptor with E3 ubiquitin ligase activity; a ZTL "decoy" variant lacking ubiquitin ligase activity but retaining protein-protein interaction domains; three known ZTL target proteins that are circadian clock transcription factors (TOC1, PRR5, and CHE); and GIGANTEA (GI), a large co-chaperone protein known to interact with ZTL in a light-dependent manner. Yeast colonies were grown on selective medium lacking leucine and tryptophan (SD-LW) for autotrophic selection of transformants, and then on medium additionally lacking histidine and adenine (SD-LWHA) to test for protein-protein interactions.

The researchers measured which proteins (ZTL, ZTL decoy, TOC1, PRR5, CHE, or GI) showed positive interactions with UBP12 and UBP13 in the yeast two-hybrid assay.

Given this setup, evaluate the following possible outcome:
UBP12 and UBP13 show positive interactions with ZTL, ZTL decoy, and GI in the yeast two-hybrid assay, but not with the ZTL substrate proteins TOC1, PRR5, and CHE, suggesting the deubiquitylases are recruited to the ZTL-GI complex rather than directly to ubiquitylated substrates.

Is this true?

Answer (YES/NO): NO